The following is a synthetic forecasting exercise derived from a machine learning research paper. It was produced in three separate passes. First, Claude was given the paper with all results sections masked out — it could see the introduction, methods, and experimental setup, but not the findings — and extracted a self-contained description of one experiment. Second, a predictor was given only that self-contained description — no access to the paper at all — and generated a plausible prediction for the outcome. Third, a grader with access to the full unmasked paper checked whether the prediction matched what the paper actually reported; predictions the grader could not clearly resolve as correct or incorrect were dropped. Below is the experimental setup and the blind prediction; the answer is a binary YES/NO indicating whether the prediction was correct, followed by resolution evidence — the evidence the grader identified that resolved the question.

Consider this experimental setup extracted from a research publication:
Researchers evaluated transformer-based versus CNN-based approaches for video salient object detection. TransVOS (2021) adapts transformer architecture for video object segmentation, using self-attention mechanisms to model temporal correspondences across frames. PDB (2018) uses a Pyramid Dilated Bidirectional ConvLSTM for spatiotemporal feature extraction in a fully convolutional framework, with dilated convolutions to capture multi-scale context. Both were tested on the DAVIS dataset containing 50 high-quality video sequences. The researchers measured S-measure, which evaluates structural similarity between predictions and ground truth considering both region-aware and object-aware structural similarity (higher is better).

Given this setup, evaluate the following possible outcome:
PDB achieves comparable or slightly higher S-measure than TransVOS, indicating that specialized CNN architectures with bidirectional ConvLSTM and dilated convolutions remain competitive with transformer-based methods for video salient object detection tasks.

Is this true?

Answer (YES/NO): YES